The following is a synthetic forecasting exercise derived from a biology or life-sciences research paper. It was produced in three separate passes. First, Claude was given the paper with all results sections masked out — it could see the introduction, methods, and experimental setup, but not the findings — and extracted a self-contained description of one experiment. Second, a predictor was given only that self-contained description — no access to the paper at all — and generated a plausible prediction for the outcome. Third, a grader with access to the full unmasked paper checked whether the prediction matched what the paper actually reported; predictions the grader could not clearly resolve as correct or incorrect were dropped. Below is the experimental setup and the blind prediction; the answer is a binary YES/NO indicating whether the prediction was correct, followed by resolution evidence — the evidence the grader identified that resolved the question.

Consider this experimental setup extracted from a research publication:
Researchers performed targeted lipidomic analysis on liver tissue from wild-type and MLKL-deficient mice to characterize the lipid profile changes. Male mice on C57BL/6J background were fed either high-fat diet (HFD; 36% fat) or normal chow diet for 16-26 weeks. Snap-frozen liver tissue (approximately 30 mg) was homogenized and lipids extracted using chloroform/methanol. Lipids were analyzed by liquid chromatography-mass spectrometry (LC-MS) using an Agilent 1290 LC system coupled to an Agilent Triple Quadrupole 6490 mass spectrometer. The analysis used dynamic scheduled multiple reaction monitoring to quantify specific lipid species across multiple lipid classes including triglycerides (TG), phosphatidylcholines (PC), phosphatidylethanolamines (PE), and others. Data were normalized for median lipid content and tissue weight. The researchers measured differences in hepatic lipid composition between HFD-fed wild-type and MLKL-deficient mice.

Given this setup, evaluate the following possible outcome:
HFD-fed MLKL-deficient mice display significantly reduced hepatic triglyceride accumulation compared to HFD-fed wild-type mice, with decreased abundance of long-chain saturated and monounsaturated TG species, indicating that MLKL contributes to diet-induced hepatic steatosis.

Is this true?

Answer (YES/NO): YES